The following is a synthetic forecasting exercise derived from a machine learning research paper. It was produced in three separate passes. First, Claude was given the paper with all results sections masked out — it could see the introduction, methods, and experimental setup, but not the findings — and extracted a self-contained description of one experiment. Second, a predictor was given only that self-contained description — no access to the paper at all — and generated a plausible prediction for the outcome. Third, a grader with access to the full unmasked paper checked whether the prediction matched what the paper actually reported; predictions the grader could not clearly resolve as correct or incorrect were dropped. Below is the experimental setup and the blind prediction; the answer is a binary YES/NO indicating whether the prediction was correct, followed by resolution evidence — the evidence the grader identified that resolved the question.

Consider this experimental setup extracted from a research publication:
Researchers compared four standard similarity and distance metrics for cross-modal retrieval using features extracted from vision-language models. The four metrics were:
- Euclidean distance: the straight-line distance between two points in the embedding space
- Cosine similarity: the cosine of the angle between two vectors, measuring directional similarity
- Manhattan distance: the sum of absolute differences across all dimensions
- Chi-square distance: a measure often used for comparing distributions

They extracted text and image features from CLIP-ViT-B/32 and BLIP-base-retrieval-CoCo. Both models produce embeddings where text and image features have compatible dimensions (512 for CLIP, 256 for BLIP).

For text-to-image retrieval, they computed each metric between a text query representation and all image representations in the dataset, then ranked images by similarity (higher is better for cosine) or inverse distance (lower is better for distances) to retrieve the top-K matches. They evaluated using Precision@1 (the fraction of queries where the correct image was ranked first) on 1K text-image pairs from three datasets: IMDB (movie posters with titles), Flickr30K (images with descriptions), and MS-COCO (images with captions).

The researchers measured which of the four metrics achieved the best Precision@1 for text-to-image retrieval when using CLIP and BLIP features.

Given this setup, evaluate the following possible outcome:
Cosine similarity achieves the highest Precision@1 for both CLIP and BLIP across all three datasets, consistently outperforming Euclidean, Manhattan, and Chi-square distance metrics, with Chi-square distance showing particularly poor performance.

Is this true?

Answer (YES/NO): YES